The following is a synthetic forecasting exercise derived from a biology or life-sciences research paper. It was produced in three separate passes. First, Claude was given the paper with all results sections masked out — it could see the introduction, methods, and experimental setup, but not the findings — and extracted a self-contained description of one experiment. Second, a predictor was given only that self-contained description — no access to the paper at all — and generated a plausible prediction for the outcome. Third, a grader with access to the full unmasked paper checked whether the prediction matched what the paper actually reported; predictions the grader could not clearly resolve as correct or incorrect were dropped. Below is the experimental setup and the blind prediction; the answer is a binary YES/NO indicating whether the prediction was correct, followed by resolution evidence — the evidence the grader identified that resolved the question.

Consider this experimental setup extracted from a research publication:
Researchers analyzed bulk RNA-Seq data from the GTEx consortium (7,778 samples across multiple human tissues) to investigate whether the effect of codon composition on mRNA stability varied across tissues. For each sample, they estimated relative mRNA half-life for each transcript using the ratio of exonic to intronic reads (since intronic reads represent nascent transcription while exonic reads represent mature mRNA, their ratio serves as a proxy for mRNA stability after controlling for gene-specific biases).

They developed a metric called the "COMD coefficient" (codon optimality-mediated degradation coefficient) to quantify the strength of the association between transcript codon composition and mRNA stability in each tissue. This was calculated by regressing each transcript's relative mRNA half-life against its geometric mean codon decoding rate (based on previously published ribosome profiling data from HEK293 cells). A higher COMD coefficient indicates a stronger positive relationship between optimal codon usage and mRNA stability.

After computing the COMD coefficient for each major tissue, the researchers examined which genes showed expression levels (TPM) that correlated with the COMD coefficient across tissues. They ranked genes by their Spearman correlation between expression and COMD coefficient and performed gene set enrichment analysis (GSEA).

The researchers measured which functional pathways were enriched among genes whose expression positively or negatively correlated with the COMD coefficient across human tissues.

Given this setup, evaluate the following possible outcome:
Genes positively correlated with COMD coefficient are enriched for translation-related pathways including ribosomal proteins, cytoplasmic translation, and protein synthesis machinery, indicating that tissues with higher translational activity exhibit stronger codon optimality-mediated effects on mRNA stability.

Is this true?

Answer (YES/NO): NO